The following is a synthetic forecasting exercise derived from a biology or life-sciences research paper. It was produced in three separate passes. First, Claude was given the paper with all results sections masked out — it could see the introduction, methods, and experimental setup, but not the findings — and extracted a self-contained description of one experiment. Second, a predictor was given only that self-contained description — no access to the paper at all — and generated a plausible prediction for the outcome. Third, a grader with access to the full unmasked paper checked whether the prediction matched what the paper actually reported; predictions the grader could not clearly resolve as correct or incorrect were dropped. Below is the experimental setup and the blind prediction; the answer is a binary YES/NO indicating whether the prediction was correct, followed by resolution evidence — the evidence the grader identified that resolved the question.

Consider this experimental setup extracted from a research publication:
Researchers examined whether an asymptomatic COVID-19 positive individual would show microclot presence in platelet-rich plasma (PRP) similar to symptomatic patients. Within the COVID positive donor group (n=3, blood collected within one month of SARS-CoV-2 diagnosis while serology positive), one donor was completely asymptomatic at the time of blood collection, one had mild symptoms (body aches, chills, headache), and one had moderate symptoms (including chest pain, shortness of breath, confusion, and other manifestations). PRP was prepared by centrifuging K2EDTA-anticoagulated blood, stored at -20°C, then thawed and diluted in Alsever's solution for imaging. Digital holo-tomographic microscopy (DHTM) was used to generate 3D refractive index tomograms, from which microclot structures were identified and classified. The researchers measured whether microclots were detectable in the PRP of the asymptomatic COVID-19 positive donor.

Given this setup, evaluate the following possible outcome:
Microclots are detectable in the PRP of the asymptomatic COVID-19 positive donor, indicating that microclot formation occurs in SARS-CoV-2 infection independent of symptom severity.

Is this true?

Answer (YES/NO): YES